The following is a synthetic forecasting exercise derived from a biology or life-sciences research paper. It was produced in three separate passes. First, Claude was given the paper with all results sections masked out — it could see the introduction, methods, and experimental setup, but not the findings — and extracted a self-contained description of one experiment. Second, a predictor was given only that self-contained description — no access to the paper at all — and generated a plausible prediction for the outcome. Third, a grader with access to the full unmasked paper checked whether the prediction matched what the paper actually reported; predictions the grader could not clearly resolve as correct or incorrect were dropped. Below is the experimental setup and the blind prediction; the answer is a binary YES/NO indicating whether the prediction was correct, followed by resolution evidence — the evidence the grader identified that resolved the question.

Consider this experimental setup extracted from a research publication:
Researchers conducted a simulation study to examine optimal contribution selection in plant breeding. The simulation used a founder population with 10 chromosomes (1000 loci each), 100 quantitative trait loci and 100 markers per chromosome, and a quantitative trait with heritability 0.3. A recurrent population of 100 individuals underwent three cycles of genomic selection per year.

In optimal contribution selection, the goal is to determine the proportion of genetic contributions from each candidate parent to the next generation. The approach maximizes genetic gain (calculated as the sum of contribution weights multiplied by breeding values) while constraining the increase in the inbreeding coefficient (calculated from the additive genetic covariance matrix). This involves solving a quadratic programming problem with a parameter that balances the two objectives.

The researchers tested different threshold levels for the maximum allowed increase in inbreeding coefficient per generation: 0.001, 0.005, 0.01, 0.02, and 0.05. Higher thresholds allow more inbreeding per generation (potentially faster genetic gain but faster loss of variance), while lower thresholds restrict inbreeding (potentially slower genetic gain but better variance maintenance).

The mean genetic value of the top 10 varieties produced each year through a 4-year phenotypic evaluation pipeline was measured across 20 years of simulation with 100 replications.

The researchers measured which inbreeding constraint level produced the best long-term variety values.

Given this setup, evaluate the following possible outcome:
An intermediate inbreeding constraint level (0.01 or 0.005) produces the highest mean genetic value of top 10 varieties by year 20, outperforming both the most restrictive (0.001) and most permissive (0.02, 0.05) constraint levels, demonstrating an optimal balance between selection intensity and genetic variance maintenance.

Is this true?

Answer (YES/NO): YES